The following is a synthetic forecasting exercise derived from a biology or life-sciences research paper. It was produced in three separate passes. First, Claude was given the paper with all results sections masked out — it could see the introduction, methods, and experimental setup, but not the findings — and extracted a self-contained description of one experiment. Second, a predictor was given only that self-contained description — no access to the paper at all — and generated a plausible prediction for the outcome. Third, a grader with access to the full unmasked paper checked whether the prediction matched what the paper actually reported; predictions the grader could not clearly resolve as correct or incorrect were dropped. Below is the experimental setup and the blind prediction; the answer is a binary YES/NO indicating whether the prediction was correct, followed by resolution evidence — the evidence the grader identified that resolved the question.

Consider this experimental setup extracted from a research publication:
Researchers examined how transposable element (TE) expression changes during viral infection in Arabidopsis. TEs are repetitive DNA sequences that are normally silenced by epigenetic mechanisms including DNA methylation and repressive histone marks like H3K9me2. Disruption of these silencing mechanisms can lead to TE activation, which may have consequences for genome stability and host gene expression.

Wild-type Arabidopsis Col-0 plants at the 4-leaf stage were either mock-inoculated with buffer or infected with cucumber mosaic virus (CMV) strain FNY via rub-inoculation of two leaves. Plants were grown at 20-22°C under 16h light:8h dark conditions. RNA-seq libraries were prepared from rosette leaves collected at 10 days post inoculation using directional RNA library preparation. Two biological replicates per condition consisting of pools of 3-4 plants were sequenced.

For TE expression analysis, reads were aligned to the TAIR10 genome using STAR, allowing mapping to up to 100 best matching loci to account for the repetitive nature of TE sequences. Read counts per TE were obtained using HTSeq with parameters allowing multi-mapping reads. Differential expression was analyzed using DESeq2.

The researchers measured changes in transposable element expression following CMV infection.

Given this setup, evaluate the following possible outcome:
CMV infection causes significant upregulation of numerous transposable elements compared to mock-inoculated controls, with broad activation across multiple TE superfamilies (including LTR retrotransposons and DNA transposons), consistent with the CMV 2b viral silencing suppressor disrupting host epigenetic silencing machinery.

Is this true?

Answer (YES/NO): NO